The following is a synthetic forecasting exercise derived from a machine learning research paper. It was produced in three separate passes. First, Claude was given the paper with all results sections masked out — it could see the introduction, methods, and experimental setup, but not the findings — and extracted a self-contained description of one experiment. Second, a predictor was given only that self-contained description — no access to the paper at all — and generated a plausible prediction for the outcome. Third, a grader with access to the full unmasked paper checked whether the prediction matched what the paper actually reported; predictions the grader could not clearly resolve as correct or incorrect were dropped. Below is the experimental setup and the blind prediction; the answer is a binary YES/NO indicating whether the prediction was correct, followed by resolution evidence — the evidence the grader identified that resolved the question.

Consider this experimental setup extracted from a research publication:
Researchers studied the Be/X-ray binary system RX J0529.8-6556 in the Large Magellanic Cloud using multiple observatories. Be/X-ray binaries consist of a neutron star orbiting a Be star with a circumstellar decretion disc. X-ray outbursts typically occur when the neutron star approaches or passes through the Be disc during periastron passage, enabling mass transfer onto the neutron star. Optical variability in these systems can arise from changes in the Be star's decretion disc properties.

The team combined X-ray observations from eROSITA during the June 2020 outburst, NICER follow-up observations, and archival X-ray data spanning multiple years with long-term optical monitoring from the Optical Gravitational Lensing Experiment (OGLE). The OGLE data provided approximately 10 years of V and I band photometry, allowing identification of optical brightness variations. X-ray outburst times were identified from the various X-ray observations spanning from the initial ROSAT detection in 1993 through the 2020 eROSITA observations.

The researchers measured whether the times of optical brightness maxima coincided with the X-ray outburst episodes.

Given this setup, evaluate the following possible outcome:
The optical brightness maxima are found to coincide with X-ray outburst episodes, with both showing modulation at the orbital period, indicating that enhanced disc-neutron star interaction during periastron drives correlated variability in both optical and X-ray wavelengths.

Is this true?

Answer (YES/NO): NO